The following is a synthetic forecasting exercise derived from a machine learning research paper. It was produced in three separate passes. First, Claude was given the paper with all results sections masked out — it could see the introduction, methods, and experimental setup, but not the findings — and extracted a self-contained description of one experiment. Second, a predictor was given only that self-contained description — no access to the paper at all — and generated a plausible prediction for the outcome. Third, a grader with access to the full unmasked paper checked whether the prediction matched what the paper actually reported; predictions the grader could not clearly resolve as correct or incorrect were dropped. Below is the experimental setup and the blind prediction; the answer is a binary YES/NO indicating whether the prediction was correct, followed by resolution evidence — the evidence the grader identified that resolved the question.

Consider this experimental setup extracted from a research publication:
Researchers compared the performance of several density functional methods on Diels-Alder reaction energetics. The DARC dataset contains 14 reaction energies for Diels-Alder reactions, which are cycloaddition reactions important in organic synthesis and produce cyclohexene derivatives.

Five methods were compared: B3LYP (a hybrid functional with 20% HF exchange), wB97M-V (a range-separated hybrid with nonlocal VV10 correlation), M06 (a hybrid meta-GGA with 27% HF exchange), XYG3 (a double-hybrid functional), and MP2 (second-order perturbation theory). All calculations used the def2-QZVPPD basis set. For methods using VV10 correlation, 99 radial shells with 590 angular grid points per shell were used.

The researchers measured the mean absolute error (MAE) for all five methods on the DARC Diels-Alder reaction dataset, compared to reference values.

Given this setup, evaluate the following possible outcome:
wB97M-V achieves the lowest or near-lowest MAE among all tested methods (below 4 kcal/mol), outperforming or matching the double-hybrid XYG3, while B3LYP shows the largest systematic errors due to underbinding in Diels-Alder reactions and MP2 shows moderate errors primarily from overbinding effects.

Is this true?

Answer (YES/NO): NO